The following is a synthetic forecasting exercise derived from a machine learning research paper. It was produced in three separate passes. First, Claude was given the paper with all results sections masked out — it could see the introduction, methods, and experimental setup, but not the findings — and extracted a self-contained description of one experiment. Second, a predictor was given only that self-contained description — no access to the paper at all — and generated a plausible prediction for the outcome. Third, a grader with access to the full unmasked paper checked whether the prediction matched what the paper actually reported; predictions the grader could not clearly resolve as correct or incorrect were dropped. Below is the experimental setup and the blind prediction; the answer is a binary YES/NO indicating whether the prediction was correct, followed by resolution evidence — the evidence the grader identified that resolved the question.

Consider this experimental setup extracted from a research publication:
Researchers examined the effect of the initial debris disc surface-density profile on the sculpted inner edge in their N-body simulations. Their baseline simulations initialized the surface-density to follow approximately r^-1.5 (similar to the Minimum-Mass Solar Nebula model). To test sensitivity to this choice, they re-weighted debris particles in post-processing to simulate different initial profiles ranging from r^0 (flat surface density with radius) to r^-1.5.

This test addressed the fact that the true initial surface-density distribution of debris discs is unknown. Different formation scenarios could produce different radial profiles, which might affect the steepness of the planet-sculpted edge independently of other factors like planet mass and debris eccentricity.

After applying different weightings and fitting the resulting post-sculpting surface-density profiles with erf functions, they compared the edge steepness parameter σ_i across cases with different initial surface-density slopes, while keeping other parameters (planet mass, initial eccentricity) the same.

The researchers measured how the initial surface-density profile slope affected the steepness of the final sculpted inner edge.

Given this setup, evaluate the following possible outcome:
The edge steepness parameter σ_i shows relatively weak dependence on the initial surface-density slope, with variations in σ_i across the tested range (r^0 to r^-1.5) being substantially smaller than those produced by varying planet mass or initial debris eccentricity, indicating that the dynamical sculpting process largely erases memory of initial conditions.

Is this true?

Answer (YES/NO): YES